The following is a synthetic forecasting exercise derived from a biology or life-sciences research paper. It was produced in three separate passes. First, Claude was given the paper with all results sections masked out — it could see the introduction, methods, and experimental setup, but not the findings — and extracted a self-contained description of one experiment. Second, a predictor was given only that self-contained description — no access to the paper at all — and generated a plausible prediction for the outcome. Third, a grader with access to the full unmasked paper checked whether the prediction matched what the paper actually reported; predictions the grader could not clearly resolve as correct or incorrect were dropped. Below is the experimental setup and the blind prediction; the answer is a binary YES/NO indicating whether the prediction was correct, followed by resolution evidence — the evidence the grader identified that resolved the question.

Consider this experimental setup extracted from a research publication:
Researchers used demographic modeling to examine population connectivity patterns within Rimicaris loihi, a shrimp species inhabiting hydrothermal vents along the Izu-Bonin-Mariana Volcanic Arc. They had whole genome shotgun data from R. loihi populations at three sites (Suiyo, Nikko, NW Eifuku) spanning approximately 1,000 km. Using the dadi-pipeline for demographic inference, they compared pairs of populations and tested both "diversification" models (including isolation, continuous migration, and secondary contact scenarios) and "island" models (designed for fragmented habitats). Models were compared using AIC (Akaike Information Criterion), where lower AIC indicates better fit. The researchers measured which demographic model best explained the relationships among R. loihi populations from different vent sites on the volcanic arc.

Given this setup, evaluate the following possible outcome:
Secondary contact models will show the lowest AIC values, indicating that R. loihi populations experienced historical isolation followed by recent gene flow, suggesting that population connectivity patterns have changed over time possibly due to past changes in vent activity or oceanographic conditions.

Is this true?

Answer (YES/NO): NO